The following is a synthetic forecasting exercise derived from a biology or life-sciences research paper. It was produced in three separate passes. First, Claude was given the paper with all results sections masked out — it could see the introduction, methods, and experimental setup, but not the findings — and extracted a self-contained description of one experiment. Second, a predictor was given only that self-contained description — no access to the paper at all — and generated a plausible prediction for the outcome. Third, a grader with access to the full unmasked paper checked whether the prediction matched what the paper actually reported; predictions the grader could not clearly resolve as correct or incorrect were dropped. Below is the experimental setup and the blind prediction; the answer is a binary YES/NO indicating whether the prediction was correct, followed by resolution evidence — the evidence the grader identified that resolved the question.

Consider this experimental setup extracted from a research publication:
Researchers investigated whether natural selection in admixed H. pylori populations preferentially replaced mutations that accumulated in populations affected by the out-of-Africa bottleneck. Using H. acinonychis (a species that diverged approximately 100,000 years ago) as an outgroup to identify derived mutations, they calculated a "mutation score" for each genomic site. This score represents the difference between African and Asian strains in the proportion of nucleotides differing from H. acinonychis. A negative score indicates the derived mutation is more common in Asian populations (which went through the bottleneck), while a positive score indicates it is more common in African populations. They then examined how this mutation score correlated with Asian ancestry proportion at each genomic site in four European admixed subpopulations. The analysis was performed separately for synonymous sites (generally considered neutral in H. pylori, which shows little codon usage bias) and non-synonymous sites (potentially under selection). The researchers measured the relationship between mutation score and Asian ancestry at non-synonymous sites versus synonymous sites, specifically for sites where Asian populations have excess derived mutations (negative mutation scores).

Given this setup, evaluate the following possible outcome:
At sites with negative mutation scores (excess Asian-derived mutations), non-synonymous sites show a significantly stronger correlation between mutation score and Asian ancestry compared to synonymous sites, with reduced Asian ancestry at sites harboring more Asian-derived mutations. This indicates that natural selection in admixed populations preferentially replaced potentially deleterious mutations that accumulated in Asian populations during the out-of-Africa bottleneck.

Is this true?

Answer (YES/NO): YES